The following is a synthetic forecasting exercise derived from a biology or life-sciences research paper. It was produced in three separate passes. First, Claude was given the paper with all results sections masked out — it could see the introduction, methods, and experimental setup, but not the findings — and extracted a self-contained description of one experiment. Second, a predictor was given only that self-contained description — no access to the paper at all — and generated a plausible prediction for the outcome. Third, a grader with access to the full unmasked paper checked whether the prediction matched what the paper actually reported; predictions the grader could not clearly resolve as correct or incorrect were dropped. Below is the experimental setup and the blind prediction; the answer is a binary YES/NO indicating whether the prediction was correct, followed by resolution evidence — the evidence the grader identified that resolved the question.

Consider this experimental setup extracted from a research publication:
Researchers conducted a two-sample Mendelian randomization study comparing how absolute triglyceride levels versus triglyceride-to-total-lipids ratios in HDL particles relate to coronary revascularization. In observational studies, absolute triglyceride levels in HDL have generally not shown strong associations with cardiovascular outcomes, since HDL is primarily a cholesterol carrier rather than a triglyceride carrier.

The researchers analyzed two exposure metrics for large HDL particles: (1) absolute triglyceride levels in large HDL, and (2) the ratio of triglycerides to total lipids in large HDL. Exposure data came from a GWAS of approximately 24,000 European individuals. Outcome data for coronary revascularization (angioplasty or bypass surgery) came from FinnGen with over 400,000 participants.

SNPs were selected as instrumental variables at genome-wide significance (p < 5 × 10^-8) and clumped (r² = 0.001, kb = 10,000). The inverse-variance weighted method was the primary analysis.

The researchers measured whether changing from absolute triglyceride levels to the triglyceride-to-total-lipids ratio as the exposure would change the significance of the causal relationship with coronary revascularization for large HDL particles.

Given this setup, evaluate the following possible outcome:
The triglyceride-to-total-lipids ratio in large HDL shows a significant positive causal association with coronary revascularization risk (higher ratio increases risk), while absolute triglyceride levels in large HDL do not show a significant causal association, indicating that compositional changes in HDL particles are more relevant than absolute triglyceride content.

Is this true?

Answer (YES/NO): YES